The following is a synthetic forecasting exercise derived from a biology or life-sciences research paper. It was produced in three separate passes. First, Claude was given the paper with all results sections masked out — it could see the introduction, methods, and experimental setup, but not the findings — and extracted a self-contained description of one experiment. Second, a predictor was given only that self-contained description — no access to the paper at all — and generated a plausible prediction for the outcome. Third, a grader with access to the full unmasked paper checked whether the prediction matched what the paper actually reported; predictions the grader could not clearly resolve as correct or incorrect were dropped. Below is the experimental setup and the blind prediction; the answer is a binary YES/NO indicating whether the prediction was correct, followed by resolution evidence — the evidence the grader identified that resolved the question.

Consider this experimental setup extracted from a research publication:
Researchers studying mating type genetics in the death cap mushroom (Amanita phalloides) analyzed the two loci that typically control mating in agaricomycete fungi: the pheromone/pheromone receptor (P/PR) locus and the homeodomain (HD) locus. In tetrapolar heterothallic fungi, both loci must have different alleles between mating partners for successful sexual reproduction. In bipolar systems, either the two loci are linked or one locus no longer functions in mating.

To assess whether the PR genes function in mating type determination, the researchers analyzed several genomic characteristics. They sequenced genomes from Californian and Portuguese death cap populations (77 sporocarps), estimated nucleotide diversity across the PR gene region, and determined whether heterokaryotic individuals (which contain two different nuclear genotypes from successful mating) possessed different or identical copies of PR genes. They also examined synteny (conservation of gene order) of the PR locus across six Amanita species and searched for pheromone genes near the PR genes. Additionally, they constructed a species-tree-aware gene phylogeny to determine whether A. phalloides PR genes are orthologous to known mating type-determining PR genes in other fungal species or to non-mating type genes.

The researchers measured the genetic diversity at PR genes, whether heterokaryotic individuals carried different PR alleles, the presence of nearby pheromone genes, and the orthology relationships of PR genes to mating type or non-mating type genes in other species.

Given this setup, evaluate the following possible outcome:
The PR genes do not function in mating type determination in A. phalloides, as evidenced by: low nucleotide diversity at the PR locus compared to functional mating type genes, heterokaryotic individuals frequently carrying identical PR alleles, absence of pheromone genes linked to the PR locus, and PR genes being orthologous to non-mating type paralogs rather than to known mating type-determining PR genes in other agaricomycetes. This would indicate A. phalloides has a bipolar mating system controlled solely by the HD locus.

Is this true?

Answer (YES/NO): YES